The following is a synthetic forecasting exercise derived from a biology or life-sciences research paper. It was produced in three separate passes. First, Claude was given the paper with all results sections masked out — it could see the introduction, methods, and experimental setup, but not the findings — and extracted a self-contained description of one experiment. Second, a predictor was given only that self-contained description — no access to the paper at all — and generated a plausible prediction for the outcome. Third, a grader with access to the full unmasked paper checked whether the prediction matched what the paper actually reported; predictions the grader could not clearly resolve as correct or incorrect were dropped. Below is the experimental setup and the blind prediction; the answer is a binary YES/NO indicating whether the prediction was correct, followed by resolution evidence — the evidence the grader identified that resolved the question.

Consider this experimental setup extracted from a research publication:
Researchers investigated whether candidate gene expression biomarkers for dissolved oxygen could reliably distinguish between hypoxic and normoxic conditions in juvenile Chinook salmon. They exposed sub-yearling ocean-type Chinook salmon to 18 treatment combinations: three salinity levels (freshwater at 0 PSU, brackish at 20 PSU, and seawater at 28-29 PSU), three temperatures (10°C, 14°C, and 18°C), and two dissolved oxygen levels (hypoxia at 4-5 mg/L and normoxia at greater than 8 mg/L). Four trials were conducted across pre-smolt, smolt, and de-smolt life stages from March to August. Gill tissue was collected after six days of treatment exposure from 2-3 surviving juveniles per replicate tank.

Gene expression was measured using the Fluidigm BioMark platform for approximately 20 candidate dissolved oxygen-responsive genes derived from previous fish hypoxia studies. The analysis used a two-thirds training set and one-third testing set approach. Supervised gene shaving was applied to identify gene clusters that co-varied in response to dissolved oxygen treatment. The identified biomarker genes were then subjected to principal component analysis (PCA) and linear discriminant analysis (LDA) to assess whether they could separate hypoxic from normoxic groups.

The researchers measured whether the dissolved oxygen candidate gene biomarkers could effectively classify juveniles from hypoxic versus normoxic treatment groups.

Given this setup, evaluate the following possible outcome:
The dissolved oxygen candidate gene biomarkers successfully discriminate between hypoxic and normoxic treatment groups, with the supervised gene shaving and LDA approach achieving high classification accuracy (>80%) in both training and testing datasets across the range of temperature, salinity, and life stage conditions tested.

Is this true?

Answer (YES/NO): NO